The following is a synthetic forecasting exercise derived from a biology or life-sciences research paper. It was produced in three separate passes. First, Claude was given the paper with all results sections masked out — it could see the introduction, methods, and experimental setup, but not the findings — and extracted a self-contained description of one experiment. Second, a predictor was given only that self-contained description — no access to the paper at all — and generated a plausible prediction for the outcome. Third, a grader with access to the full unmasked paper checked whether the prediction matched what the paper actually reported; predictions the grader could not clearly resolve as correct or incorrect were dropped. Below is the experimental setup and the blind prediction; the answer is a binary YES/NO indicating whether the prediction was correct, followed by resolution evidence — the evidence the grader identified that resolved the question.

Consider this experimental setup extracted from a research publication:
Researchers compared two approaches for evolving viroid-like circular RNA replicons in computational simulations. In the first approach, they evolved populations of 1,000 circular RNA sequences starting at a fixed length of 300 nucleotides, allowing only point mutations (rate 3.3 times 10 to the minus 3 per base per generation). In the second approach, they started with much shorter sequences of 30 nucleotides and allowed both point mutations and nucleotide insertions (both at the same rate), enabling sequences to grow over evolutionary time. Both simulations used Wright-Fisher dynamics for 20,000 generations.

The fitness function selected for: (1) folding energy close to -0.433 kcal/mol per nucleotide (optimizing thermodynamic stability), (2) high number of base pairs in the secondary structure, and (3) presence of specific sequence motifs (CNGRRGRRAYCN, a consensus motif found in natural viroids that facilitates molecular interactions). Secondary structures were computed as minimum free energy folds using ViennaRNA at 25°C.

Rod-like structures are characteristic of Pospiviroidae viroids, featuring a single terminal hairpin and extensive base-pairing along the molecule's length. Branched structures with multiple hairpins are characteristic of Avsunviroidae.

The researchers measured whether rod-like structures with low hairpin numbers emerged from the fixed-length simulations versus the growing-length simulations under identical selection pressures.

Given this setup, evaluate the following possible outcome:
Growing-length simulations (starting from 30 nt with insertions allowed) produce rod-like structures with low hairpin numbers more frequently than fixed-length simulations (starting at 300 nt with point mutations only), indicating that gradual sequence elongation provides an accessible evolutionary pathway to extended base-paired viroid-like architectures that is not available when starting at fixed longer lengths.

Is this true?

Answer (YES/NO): YES